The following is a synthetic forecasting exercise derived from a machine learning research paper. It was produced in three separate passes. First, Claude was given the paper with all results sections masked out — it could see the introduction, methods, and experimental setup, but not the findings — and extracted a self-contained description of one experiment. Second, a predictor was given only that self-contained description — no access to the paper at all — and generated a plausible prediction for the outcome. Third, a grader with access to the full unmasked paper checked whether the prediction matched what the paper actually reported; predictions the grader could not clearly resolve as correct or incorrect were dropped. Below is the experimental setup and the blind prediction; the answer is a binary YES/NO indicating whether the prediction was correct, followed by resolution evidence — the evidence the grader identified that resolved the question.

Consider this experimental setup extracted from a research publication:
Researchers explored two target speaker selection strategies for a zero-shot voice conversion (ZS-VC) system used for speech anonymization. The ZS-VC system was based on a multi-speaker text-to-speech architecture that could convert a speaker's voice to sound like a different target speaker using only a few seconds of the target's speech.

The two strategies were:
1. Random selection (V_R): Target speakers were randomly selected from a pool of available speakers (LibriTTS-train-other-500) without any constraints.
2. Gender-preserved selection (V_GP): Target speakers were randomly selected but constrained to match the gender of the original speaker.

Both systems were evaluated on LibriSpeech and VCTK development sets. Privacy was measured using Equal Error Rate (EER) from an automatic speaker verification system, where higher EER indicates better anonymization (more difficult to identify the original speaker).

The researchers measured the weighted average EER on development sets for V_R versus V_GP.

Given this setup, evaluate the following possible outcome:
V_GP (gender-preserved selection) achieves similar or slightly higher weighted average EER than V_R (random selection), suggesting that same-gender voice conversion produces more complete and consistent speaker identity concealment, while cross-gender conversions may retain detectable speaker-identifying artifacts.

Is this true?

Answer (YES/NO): YES